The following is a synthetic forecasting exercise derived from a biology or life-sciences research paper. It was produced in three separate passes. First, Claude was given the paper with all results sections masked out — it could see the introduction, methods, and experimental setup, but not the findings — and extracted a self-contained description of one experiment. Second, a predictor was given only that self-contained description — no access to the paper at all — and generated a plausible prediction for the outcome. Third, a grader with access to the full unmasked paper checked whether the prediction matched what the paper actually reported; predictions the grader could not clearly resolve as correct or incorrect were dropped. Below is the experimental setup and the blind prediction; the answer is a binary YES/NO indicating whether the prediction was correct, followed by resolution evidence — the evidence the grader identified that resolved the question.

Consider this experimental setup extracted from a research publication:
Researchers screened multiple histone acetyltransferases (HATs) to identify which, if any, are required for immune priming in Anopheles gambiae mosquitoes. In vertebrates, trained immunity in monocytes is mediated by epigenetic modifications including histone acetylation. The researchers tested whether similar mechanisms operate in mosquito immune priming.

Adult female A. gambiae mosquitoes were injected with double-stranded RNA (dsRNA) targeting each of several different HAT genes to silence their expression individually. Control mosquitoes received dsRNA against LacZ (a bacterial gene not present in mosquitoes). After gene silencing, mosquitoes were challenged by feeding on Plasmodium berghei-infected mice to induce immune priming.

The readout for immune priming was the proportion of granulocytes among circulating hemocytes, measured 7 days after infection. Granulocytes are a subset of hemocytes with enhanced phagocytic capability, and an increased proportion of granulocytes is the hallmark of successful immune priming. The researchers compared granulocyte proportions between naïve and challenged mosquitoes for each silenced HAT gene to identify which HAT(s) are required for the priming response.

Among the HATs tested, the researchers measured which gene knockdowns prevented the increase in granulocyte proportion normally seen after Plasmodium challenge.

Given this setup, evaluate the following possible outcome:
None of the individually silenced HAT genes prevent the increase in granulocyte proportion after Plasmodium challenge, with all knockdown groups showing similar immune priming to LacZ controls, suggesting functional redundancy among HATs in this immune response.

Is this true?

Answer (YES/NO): NO